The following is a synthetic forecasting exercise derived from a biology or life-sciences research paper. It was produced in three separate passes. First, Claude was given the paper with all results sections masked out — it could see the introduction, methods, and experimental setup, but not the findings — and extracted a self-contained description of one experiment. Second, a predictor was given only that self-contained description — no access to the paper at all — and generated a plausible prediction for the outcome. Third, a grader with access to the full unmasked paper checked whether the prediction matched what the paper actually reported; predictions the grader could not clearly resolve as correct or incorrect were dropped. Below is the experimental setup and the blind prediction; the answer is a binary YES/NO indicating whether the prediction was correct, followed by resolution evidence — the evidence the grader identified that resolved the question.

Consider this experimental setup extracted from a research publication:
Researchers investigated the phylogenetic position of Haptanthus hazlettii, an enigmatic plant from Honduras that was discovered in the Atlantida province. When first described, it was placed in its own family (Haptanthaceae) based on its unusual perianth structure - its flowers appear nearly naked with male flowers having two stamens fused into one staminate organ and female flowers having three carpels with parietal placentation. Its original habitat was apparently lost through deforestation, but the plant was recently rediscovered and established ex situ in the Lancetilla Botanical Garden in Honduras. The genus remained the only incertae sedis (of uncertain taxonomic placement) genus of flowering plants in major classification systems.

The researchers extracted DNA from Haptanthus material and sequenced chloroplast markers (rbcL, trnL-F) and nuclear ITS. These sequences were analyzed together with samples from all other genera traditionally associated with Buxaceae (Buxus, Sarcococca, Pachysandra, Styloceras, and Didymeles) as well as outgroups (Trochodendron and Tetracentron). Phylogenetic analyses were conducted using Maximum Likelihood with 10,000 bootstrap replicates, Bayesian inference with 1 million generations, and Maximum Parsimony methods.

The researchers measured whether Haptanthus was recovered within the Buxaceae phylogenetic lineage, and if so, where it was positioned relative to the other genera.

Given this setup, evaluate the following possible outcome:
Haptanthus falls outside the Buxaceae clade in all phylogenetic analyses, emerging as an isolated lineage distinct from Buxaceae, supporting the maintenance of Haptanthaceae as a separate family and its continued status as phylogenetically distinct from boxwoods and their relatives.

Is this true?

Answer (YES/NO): NO